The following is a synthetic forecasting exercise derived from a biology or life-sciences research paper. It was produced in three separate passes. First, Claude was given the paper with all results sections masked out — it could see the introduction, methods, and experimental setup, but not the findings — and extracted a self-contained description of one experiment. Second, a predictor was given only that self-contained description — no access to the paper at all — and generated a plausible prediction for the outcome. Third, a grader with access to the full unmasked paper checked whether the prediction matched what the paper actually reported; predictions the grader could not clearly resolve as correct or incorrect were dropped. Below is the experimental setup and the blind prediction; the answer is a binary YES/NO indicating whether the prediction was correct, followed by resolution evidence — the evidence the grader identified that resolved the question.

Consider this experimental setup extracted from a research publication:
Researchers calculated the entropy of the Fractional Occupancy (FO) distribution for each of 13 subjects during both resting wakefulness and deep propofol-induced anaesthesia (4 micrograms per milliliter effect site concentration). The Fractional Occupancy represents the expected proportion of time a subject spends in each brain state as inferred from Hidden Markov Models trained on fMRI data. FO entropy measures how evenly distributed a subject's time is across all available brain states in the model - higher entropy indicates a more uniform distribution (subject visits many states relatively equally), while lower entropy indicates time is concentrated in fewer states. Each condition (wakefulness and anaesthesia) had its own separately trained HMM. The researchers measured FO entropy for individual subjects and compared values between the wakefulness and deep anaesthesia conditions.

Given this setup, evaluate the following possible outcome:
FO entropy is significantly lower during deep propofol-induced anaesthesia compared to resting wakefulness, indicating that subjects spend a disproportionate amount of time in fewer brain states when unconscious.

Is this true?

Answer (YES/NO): YES